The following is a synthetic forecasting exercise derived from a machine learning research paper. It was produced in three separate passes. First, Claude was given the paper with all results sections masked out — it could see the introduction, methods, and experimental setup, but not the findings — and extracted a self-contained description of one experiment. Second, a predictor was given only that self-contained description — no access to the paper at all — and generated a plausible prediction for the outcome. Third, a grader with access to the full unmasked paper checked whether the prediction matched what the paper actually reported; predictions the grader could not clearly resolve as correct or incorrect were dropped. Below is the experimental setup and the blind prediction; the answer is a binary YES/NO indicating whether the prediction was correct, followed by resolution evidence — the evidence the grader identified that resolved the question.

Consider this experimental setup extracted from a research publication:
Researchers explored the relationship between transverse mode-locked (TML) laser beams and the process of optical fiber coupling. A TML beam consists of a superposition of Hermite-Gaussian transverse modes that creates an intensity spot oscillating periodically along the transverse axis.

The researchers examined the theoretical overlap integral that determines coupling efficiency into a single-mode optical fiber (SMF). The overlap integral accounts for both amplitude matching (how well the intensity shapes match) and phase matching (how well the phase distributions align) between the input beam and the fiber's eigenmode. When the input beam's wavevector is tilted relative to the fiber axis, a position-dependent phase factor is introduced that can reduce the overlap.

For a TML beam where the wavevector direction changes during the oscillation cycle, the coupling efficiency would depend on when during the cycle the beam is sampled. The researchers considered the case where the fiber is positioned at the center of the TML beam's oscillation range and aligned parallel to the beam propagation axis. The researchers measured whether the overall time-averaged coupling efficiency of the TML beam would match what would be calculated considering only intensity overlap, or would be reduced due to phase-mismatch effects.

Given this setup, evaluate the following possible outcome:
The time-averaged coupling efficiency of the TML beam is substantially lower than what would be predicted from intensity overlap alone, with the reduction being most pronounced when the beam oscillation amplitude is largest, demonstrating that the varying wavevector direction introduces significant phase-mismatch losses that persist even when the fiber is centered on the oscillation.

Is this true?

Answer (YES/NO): YES